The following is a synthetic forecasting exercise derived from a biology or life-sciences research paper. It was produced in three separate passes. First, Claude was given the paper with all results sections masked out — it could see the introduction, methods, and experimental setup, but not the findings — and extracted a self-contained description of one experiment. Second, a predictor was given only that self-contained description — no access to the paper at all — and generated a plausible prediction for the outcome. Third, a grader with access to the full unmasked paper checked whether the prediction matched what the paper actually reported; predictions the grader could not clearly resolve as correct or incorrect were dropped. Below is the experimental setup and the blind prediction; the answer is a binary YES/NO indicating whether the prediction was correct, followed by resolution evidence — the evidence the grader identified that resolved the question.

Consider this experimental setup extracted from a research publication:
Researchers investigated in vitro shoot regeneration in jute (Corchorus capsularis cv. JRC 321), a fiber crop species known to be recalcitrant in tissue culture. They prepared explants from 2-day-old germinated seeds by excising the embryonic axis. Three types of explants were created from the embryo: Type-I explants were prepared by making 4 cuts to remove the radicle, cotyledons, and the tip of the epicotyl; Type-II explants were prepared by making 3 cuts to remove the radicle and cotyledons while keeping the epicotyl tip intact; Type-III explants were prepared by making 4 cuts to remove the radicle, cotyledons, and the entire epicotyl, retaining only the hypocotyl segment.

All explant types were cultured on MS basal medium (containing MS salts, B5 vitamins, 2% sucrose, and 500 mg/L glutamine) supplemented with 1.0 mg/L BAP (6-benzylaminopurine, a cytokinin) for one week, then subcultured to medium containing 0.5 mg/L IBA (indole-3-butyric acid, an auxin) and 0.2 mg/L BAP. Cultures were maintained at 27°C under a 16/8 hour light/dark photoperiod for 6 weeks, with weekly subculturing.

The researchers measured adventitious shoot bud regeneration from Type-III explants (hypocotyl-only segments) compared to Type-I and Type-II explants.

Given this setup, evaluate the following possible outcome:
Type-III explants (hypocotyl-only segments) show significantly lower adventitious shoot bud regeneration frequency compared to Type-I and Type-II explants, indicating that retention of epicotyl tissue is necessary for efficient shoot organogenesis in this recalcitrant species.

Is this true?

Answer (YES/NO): NO